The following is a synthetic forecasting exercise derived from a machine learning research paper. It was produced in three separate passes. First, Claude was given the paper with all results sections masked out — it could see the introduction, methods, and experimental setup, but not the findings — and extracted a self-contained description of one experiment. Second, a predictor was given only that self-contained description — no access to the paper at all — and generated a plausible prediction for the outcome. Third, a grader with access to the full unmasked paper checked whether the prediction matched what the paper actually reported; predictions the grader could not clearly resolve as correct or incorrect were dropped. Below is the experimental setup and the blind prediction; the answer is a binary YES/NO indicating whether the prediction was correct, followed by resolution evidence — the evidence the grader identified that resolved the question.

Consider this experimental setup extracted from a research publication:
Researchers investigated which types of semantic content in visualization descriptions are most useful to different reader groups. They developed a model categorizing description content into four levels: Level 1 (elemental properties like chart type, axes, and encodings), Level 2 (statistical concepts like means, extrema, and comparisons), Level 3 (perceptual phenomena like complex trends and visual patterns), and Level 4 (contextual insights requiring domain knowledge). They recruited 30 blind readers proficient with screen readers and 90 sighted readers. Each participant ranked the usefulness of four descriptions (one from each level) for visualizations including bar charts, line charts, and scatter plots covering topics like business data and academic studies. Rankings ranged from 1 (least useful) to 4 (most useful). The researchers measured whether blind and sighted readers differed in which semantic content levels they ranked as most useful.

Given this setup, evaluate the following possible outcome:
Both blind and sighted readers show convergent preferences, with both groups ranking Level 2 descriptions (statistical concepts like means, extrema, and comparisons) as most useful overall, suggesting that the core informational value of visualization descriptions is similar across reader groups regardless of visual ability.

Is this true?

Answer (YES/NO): NO